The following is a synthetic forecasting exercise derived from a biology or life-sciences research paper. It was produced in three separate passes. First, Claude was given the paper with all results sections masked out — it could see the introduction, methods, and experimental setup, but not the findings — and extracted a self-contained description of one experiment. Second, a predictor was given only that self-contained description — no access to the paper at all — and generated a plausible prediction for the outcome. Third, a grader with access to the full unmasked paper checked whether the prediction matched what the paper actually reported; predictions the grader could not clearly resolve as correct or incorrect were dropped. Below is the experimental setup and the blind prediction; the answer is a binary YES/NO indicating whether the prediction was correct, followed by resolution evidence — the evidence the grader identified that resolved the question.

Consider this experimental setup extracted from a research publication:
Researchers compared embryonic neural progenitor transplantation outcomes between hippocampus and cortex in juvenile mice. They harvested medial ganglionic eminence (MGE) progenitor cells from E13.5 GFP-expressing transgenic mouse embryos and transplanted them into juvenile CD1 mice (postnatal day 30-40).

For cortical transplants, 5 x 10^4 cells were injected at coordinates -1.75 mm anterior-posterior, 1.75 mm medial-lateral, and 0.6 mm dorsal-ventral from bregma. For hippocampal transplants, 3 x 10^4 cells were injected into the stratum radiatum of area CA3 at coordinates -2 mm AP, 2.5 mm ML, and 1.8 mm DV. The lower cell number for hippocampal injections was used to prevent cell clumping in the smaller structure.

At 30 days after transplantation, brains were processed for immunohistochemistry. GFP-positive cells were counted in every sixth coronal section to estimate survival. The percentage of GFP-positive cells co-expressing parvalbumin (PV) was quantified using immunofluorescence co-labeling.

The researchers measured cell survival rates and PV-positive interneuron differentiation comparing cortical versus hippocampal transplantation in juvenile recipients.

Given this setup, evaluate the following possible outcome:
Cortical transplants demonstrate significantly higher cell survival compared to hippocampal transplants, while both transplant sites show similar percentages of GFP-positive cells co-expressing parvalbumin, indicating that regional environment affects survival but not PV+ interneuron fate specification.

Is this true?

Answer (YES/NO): NO